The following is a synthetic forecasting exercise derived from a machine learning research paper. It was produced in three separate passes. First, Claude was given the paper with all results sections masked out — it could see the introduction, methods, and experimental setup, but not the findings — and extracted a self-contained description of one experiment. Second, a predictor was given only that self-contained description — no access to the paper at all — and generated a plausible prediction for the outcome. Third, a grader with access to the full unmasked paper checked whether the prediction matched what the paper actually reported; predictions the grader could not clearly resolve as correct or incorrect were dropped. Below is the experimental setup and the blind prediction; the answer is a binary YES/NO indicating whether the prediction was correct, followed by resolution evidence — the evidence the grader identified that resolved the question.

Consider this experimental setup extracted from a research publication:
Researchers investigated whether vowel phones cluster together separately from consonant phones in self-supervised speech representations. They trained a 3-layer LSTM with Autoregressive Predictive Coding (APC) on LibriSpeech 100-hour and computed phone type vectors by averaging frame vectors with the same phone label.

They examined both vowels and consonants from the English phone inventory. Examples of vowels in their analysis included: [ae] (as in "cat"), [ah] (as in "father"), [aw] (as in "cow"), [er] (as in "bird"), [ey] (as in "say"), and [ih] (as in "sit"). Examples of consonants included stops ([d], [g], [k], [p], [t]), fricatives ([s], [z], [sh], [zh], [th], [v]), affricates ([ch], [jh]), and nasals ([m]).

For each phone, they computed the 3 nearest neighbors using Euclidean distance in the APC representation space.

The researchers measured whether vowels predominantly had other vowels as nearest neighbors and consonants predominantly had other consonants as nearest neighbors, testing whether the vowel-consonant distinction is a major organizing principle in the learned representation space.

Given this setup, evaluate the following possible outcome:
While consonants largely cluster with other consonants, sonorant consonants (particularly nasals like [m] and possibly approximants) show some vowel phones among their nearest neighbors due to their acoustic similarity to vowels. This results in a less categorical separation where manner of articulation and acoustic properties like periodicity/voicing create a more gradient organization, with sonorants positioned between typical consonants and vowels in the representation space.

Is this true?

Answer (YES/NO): NO